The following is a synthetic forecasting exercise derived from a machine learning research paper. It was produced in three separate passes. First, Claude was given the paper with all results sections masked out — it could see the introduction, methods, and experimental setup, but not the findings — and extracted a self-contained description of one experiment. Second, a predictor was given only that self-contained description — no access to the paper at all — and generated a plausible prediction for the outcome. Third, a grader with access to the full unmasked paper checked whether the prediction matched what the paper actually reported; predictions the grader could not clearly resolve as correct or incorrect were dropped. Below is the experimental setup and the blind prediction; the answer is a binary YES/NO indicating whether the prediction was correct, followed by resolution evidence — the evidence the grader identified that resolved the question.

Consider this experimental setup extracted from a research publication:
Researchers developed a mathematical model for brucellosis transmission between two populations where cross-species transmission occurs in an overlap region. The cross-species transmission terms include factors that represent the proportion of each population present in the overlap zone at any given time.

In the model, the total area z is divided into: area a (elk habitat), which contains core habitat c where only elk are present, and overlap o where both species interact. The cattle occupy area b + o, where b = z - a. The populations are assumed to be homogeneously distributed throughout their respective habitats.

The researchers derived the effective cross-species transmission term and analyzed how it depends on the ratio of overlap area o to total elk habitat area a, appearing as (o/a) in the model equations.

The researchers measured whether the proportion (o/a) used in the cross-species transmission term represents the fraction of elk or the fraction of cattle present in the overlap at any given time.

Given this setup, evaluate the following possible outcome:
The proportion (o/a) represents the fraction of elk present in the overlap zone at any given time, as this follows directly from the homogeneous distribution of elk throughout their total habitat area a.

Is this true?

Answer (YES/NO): YES